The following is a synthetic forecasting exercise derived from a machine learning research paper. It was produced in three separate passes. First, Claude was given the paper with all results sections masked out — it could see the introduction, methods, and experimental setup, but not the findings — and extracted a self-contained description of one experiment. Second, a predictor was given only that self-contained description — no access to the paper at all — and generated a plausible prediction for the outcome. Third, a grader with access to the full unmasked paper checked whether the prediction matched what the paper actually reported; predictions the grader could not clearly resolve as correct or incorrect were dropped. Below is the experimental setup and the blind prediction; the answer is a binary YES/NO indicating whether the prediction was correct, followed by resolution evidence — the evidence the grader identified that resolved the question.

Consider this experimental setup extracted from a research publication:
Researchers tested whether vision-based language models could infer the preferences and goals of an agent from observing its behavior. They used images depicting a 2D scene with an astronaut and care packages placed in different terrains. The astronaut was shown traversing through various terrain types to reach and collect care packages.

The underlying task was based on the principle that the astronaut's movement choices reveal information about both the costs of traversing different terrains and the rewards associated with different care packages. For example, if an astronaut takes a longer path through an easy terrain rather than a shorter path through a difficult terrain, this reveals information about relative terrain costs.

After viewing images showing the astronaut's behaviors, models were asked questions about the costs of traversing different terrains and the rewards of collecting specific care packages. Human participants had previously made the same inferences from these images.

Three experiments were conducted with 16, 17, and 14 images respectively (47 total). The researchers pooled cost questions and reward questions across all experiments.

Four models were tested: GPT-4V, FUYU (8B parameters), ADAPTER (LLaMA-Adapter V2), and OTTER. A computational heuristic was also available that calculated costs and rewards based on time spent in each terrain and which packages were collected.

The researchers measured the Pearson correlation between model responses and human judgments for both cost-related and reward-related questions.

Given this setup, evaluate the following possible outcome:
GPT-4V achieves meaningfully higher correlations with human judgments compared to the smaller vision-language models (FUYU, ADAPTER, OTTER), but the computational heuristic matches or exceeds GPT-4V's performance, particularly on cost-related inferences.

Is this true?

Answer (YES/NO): NO